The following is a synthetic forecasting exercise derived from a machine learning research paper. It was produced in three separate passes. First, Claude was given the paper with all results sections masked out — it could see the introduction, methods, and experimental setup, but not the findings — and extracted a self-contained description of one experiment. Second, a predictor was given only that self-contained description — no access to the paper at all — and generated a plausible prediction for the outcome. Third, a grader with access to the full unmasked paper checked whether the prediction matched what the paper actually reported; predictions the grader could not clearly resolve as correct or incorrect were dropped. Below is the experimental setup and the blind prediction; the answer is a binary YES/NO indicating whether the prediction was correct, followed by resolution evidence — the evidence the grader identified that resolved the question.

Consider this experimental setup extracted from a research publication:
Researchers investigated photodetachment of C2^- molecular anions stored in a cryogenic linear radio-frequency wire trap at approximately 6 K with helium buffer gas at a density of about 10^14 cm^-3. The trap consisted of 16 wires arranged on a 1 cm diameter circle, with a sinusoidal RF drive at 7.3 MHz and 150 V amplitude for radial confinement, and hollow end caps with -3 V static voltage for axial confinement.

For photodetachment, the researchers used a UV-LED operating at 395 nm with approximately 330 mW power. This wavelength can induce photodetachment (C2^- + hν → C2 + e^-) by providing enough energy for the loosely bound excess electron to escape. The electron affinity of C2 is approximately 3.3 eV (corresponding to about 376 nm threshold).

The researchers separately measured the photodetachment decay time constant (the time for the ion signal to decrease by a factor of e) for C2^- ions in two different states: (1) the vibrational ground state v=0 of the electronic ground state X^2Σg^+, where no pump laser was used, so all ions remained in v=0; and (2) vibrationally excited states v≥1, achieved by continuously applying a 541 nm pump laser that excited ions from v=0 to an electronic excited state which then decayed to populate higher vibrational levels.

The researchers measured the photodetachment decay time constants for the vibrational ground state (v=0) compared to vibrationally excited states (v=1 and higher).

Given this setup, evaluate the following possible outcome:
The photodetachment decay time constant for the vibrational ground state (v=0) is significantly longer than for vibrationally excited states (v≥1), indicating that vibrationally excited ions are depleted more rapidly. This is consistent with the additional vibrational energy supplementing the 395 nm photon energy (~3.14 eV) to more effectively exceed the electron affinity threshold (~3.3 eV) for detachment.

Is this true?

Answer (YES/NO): YES